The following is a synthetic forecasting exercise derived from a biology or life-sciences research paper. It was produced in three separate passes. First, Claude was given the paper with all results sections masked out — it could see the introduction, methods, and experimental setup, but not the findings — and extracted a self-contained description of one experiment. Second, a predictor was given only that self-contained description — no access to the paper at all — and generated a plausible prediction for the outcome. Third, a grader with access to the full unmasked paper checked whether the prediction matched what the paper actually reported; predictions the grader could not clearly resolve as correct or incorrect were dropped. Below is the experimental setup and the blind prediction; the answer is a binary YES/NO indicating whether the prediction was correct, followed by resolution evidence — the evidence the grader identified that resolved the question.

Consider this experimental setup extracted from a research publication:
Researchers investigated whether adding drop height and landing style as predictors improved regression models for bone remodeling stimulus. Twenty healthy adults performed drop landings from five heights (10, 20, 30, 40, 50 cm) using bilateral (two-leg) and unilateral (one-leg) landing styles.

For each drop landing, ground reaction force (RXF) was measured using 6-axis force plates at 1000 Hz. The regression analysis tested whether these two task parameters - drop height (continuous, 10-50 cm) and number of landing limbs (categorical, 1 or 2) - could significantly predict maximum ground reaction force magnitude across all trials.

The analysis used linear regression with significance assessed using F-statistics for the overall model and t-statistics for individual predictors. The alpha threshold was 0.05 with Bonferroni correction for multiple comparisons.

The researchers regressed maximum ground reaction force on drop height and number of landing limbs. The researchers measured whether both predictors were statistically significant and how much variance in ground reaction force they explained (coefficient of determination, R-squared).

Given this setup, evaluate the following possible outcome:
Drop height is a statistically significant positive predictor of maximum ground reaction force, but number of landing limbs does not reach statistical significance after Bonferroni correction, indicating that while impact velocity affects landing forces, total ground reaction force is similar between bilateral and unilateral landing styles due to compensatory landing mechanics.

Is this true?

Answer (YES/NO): NO